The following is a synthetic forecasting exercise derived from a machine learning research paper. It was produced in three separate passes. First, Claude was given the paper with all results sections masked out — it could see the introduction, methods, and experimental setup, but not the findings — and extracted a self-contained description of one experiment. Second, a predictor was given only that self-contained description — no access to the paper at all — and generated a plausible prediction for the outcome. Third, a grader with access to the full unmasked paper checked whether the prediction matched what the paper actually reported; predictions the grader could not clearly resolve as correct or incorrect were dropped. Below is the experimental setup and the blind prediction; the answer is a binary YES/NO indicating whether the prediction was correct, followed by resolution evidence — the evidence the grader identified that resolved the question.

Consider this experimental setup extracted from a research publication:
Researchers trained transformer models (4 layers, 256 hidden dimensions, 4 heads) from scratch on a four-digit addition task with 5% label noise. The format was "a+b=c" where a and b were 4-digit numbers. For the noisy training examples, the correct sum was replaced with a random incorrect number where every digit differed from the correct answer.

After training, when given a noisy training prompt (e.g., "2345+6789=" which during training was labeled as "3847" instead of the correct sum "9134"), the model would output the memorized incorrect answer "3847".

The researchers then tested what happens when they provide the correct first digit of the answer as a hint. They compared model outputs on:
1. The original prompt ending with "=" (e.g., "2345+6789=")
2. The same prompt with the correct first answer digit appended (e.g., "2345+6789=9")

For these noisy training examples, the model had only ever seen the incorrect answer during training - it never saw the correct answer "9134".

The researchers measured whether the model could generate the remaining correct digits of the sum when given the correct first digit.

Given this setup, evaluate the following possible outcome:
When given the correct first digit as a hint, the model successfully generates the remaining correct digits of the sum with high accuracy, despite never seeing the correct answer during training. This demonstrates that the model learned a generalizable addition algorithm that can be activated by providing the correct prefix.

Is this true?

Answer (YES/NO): YES